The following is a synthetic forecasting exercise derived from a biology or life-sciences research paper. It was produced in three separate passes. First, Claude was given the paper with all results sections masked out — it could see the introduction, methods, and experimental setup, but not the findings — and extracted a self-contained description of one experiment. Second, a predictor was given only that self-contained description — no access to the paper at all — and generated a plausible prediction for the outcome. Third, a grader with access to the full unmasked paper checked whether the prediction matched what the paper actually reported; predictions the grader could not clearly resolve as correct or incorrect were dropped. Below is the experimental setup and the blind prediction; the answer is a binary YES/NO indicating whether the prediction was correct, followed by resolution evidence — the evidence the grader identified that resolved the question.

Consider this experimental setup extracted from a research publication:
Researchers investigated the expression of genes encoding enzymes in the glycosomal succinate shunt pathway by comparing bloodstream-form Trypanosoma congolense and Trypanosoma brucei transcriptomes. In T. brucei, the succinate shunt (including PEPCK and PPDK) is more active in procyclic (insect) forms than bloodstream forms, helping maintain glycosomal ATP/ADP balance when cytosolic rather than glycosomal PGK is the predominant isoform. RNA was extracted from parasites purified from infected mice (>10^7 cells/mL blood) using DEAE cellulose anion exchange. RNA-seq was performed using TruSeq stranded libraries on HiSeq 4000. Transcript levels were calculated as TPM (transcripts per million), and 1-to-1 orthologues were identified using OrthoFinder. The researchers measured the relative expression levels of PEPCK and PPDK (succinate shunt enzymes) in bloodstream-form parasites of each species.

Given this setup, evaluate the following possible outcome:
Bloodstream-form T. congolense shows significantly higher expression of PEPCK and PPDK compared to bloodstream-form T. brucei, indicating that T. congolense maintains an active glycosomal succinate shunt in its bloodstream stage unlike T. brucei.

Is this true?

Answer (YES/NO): YES